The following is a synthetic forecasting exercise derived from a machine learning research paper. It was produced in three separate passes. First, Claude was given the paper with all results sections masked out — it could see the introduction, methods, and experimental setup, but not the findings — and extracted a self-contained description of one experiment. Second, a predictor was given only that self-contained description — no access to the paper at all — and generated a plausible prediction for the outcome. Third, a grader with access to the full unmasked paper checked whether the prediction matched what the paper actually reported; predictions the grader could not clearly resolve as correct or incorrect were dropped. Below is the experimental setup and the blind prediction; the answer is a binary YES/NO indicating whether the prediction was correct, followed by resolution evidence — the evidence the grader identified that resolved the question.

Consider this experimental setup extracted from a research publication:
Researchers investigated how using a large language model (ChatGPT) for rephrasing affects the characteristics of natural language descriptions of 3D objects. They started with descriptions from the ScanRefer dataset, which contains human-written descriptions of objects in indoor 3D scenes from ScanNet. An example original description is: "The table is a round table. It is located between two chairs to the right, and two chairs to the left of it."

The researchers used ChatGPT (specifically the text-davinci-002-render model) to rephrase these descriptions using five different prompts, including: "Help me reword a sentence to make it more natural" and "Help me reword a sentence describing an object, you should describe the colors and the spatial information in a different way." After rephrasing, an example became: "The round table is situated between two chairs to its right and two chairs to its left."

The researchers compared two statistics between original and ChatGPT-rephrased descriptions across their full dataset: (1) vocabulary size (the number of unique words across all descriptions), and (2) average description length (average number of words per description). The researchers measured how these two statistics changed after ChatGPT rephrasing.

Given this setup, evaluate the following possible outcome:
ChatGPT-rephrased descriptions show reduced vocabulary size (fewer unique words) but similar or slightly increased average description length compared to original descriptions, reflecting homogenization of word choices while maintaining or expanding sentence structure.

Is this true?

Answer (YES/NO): NO